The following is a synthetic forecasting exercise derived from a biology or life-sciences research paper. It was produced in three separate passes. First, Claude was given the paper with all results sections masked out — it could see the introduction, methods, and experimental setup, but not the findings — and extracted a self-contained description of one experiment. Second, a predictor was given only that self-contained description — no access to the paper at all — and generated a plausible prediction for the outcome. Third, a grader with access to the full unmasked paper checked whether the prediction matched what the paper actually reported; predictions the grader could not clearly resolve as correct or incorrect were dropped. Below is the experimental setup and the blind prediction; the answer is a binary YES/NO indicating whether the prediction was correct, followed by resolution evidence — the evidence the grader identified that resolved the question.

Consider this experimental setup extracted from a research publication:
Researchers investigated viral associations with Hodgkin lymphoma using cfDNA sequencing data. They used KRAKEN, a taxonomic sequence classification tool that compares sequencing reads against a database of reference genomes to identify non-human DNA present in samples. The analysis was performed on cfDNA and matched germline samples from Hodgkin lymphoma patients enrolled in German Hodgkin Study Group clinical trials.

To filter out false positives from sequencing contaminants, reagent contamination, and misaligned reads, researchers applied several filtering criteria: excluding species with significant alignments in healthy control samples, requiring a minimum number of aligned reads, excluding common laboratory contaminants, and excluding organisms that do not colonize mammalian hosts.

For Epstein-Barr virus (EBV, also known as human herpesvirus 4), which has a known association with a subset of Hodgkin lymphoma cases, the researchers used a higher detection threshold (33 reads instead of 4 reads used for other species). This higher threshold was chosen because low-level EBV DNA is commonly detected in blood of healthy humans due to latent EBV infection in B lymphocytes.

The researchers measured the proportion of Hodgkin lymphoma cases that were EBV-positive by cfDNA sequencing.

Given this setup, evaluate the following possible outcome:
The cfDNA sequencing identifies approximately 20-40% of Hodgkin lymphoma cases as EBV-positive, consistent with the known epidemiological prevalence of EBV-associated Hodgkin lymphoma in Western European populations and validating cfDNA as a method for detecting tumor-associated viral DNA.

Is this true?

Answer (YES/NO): NO